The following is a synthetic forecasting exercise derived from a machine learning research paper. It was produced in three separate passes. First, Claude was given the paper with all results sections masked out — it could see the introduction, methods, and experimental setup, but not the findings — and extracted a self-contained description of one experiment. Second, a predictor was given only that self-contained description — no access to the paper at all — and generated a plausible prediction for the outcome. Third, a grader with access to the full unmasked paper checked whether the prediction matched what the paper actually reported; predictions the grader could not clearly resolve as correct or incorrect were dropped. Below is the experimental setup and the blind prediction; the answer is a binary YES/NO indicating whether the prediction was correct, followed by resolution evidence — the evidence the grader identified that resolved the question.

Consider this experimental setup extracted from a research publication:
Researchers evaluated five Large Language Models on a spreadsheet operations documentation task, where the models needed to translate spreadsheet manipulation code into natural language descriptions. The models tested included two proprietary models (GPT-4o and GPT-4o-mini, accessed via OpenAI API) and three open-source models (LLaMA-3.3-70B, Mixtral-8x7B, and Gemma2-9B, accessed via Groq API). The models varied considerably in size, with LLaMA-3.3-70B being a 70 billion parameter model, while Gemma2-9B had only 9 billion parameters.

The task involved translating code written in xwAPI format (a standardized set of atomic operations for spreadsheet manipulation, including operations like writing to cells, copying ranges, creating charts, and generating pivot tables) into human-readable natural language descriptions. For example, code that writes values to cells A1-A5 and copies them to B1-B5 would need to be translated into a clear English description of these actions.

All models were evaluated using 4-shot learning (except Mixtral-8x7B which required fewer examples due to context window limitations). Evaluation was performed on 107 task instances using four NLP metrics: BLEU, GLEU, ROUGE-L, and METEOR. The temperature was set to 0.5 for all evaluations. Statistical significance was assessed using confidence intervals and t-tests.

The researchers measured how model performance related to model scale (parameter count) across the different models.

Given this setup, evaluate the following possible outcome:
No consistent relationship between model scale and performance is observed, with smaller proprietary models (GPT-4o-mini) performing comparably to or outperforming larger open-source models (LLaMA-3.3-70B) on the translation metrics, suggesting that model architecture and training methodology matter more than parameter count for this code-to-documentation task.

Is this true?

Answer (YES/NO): YES